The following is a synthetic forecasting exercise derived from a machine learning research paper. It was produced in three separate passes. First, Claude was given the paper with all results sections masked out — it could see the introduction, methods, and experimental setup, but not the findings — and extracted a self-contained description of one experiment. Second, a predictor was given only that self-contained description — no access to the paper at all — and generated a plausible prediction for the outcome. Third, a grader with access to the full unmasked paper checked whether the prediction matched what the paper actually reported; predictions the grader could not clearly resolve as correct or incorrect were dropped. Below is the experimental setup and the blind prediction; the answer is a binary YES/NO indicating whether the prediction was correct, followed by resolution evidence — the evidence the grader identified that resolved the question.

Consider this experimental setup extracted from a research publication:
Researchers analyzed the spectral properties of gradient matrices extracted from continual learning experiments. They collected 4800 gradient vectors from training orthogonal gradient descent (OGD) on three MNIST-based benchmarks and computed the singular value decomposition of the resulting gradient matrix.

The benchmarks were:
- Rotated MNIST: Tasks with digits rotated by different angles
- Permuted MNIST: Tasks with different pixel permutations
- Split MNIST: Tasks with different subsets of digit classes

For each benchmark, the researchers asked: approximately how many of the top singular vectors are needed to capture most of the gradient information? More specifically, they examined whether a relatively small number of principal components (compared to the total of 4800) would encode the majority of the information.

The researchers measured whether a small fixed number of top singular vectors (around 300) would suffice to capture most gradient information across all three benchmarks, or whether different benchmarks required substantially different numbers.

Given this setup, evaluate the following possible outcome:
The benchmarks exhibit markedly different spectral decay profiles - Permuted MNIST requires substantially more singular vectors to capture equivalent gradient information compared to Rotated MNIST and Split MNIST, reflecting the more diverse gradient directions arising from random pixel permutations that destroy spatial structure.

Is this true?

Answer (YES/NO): NO